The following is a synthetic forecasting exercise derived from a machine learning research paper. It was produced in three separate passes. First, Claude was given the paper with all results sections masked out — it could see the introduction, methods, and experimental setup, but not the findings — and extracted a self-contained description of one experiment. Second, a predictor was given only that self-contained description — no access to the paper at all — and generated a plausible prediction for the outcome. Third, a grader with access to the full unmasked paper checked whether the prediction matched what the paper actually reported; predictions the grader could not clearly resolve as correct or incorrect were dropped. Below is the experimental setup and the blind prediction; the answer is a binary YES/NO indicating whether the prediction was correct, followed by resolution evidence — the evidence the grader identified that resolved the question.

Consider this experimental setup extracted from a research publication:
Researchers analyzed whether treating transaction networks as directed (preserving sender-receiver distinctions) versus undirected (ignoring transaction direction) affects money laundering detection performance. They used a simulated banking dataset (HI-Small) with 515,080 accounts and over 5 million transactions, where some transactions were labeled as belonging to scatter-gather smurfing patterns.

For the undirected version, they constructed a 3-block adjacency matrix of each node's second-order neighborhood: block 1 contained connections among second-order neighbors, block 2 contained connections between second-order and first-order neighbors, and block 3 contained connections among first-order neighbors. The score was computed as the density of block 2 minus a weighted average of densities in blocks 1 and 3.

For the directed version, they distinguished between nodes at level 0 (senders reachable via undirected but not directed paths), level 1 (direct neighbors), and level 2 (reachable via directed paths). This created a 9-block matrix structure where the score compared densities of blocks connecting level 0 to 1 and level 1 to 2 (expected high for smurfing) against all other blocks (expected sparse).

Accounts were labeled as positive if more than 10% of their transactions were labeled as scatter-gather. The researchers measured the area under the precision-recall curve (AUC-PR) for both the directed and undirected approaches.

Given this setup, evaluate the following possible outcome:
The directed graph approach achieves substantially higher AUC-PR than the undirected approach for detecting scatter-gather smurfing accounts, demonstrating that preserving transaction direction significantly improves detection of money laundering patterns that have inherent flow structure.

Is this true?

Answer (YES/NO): NO